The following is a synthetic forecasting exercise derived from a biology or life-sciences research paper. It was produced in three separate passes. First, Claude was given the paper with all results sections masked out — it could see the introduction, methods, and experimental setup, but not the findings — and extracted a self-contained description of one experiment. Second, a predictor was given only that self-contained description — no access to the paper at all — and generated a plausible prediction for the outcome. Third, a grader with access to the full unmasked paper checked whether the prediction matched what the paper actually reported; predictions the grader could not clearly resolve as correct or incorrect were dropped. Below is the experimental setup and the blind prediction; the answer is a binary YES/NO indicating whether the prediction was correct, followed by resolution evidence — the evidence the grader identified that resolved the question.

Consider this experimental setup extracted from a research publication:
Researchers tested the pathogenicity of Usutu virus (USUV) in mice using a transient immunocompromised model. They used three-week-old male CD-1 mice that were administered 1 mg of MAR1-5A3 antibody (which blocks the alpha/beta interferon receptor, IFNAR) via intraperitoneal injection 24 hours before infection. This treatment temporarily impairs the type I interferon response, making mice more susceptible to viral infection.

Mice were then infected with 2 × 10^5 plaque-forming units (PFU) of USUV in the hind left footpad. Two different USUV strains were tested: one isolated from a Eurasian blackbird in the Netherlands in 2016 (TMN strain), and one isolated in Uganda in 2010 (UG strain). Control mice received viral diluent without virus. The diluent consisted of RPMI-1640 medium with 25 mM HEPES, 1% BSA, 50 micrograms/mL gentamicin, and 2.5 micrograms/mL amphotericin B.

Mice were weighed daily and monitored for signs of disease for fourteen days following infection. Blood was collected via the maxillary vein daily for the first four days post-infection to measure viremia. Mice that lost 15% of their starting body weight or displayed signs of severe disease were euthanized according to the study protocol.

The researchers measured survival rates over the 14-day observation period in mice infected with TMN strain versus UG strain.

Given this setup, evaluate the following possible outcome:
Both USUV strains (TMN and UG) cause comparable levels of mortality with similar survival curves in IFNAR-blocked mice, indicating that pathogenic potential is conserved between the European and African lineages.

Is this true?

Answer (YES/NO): NO